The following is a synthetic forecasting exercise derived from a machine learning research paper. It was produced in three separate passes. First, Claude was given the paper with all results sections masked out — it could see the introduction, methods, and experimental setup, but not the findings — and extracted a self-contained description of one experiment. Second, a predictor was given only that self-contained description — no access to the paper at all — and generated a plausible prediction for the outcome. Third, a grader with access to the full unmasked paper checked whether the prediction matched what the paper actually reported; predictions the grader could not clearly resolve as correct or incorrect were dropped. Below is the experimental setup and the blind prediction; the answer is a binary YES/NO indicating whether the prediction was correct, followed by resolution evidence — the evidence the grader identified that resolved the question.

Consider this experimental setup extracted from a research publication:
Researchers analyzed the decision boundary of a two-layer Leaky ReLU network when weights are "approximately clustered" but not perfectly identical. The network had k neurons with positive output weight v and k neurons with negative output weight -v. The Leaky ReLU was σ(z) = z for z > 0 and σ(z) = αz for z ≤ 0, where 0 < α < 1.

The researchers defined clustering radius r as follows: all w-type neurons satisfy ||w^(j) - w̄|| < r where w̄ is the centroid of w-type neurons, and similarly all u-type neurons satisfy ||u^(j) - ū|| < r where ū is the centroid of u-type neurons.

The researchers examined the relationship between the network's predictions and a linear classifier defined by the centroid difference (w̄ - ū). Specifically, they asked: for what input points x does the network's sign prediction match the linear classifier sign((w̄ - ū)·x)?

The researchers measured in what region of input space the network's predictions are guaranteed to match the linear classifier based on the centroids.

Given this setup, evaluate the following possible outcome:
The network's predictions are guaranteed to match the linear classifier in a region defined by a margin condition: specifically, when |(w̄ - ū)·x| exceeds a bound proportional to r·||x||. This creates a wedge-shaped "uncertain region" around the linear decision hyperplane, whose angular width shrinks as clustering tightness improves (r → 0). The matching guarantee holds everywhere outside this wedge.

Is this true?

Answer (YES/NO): YES